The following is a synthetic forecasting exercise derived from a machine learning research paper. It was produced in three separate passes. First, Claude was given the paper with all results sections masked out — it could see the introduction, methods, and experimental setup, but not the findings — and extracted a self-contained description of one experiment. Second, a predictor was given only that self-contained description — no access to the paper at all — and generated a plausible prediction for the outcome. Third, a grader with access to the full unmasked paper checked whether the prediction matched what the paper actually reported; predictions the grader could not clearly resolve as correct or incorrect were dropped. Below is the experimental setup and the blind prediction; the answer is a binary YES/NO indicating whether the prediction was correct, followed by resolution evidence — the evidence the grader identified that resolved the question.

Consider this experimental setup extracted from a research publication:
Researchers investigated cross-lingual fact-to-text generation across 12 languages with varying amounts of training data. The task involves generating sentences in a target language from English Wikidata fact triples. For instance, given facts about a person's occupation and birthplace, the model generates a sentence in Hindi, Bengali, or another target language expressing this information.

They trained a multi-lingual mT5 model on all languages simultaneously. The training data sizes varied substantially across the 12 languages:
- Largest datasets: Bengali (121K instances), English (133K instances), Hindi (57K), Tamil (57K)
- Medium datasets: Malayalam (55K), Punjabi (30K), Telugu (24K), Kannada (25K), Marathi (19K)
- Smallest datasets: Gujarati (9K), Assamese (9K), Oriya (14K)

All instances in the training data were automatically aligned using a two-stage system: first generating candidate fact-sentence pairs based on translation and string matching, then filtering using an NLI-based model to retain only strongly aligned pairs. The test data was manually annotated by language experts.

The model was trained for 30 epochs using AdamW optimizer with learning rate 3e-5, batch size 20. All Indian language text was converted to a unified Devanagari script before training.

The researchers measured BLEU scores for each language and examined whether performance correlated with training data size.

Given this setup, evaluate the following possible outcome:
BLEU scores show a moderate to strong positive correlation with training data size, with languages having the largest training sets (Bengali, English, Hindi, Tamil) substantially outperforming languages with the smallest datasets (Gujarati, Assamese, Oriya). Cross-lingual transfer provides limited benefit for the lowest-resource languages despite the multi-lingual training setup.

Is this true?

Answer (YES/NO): NO